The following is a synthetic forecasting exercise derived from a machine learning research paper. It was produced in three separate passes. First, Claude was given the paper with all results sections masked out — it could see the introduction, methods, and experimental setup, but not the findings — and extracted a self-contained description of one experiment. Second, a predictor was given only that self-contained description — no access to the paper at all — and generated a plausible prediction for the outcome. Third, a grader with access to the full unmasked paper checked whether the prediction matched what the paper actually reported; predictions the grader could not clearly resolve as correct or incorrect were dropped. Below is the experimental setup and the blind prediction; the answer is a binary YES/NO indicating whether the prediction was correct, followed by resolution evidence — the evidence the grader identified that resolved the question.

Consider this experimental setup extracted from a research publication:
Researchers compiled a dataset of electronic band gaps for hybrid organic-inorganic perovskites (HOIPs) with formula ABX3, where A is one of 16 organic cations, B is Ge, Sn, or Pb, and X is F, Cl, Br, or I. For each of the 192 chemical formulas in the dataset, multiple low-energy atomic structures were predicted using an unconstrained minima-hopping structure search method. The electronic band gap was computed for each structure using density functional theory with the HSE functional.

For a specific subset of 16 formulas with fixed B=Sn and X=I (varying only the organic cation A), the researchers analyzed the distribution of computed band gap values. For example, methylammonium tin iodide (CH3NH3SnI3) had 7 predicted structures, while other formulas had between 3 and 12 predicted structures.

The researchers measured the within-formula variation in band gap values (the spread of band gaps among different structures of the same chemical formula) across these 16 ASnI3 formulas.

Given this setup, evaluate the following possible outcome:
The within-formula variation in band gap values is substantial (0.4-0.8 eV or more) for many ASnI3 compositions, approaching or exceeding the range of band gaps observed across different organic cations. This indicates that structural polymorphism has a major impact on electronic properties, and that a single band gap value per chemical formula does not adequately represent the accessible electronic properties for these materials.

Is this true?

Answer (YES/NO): YES